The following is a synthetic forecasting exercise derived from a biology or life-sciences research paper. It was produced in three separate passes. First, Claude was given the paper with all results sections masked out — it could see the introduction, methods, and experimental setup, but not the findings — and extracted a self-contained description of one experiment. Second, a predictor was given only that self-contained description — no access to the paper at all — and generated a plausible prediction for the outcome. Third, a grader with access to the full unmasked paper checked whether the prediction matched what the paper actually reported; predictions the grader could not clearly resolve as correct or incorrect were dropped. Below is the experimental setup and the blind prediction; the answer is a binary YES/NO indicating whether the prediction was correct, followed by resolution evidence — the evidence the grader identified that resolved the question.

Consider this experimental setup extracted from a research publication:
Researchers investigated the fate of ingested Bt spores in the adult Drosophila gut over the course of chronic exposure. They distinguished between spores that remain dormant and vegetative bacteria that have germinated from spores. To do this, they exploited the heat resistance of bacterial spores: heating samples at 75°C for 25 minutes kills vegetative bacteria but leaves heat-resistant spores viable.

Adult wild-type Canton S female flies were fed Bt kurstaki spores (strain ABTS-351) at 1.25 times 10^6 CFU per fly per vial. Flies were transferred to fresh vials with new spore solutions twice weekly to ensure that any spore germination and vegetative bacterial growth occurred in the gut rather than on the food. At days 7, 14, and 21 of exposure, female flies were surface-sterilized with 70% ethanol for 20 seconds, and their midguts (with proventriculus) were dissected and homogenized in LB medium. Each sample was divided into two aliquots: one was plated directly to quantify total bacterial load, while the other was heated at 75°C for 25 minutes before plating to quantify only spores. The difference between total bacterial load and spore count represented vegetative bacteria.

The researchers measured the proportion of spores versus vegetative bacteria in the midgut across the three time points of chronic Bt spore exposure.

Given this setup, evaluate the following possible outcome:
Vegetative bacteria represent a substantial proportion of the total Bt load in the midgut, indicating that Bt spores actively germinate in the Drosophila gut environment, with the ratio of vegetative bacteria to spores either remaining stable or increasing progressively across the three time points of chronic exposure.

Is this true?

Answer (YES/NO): YES